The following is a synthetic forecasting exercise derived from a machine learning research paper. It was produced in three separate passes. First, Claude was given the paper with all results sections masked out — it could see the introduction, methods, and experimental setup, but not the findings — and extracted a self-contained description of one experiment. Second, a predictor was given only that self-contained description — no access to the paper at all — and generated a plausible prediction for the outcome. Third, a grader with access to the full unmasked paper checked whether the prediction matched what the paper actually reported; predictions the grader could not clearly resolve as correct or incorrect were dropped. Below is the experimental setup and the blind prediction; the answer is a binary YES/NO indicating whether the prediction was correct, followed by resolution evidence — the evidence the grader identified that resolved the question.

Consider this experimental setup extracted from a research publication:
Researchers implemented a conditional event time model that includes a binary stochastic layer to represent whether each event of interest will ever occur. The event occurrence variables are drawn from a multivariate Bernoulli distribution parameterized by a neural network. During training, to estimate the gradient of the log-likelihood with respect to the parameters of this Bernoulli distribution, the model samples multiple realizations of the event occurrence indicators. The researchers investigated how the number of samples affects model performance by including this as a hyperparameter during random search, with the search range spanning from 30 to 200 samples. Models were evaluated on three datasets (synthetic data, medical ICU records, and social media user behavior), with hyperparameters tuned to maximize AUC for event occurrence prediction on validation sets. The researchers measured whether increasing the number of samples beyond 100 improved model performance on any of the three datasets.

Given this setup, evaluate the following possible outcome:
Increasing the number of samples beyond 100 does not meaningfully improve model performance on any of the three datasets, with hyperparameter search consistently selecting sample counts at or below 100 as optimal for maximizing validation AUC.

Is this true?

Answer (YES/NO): YES